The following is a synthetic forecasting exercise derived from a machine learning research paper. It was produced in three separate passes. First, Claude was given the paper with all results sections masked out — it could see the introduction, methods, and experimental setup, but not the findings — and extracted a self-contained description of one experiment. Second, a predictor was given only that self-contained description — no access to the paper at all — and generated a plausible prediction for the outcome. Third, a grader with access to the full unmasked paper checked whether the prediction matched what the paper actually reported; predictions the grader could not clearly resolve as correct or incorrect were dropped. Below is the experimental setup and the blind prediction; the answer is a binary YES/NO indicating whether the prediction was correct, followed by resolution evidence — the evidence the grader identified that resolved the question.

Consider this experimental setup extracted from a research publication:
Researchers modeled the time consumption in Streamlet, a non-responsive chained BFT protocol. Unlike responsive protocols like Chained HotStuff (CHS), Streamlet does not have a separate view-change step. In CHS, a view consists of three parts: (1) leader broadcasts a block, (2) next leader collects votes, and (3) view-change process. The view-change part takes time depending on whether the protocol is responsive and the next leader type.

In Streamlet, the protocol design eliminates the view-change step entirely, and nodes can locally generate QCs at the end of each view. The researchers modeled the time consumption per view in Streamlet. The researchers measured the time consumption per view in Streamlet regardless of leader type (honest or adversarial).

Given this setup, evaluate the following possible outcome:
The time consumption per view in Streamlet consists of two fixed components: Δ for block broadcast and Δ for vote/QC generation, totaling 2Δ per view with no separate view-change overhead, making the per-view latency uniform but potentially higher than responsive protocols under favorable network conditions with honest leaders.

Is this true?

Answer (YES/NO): NO